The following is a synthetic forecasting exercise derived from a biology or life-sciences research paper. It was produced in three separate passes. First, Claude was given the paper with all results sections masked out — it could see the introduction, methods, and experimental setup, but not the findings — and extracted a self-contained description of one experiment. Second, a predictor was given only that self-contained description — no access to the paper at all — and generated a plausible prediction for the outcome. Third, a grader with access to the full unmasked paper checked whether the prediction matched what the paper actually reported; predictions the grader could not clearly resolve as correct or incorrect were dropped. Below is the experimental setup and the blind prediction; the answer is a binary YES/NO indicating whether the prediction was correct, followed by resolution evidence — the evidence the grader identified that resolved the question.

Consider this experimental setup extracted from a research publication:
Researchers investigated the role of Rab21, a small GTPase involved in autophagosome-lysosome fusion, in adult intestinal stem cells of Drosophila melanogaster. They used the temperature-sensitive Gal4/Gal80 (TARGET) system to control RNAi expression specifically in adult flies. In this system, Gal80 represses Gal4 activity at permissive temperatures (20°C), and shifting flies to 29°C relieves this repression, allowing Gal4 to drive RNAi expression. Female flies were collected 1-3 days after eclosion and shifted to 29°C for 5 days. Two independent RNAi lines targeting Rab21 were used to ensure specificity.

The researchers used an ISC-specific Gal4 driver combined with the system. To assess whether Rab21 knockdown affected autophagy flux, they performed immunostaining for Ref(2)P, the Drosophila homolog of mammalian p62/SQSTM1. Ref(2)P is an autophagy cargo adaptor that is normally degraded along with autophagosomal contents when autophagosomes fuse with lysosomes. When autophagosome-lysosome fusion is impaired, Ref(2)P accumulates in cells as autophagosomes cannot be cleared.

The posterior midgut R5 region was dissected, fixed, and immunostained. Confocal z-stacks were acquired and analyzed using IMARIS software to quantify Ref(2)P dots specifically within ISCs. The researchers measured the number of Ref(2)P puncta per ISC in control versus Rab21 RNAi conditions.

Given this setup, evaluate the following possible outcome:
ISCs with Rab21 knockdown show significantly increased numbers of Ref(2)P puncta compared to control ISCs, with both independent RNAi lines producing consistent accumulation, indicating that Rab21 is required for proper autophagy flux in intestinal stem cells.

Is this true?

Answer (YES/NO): NO